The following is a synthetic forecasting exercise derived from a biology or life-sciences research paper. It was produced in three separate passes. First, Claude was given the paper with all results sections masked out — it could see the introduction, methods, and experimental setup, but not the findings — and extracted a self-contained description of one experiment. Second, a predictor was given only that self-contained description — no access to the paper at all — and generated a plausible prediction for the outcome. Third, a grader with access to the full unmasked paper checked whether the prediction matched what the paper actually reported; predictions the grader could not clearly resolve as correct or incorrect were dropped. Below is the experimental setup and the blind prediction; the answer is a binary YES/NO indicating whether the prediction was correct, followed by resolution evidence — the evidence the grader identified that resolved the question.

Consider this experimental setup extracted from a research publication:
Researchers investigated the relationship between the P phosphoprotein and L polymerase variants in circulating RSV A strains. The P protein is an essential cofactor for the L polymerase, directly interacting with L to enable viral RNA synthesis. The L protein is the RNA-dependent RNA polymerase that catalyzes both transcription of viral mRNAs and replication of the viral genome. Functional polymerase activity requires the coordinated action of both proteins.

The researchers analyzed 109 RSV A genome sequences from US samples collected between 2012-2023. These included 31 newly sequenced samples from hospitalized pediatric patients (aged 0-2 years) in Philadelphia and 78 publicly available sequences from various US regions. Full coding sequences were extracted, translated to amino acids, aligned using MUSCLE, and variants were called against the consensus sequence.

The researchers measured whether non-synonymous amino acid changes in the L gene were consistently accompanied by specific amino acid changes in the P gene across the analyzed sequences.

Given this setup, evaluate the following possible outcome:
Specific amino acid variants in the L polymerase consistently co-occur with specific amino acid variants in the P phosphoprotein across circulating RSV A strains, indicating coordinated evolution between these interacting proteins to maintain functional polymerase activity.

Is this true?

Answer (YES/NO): YES